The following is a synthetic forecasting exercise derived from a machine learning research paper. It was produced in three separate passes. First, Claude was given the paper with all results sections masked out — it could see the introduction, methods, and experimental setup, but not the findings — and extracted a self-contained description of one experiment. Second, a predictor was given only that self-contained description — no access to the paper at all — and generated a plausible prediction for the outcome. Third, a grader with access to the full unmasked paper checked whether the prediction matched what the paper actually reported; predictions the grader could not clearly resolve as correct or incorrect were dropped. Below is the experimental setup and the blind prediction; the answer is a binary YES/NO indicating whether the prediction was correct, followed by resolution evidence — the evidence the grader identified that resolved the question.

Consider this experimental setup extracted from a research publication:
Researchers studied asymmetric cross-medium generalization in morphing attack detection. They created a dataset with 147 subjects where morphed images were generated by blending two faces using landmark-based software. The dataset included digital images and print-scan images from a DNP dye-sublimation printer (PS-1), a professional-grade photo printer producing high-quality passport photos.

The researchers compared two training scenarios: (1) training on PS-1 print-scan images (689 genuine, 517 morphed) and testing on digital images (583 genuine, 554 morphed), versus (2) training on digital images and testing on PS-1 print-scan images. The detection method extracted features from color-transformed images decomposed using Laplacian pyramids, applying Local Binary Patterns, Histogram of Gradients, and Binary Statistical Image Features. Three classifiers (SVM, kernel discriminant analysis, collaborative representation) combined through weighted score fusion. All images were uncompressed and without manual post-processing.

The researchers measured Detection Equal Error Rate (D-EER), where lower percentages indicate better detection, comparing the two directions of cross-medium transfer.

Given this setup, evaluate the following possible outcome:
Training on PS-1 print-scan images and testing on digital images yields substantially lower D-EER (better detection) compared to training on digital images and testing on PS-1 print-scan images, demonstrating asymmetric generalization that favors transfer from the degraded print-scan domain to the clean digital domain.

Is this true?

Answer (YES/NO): YES